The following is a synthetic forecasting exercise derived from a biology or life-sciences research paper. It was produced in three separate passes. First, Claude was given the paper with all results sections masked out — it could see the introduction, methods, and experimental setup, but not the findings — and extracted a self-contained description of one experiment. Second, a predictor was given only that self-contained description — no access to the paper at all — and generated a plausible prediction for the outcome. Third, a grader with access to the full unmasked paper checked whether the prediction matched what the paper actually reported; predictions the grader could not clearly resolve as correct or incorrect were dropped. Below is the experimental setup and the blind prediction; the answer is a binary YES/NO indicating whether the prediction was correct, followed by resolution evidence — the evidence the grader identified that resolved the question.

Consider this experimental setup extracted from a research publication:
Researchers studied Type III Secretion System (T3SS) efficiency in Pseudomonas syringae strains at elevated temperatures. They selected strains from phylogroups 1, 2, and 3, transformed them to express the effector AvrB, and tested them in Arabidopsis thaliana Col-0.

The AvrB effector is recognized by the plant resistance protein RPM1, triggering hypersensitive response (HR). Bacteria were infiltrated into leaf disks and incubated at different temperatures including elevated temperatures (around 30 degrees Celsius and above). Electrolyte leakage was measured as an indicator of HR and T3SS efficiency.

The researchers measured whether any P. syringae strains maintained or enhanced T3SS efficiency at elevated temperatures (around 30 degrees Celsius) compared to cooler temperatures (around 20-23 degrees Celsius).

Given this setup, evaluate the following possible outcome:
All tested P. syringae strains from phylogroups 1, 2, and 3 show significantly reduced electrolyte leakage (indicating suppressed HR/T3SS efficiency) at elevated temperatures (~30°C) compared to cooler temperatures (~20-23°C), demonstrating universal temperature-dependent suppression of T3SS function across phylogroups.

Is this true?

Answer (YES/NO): NO